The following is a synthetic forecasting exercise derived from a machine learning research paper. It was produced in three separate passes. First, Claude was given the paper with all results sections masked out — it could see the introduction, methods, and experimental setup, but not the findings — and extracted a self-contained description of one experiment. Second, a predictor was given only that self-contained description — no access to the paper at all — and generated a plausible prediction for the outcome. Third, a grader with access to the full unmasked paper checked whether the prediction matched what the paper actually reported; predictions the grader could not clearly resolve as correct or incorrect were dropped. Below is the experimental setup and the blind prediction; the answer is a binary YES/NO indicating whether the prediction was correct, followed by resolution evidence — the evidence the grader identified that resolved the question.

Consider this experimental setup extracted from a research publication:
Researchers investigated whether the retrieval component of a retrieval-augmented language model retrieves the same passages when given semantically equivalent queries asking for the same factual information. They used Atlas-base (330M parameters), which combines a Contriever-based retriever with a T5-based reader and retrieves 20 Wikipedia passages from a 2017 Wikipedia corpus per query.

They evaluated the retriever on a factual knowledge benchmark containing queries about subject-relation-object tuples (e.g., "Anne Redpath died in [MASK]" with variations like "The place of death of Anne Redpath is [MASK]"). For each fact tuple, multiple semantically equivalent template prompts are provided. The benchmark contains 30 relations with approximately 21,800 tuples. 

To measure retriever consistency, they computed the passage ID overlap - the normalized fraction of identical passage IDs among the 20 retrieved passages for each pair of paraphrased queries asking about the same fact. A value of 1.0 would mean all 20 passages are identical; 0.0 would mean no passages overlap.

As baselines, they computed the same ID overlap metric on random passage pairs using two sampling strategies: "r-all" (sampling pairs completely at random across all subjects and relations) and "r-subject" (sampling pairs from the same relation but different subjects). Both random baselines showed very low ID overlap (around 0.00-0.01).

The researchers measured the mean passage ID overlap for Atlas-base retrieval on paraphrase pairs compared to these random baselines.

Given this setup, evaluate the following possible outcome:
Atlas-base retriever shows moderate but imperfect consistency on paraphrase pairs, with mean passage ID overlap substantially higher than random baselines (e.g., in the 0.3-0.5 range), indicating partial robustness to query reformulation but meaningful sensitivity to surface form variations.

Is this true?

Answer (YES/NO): YES